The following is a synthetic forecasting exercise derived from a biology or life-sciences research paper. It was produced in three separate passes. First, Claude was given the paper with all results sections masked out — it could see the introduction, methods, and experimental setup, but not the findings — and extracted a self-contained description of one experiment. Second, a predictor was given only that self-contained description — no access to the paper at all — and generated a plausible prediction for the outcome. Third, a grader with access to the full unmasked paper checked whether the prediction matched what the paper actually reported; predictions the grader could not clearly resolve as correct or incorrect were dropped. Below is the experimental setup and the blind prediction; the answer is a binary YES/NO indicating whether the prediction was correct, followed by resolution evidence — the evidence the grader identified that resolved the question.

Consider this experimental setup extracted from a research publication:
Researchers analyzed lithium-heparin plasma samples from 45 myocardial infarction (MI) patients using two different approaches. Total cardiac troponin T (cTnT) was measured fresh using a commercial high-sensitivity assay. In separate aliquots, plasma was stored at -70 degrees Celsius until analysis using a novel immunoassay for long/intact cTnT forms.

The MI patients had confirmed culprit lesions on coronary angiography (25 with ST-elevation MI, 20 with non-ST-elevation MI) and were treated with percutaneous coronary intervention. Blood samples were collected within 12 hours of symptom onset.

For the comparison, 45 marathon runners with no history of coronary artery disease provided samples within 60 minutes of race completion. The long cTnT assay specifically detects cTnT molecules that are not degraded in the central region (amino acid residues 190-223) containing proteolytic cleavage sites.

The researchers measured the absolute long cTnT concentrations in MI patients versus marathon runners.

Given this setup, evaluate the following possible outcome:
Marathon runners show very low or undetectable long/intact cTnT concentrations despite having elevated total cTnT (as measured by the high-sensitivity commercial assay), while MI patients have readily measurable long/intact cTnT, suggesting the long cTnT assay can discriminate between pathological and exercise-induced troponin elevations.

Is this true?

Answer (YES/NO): YES